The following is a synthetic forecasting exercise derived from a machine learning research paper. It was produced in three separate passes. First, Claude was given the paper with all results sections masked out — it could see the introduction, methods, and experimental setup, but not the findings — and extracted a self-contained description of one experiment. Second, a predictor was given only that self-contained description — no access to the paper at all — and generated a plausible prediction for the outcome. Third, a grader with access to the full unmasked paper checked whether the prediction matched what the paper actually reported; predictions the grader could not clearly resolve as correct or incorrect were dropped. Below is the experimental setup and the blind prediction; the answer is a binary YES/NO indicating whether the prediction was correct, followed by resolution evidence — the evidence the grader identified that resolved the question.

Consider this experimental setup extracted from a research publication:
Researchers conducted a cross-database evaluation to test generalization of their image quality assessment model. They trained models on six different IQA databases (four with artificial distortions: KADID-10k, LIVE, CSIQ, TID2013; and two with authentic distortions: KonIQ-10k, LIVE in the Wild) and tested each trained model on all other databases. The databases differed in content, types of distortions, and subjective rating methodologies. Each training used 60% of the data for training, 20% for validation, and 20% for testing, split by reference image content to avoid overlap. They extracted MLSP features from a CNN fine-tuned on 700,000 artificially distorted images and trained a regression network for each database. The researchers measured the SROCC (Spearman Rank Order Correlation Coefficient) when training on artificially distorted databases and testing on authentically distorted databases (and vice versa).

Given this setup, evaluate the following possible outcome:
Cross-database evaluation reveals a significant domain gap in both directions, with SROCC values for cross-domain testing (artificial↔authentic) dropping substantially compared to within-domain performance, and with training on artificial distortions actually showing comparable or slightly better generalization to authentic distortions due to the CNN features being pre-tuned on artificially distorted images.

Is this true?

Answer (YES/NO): NO